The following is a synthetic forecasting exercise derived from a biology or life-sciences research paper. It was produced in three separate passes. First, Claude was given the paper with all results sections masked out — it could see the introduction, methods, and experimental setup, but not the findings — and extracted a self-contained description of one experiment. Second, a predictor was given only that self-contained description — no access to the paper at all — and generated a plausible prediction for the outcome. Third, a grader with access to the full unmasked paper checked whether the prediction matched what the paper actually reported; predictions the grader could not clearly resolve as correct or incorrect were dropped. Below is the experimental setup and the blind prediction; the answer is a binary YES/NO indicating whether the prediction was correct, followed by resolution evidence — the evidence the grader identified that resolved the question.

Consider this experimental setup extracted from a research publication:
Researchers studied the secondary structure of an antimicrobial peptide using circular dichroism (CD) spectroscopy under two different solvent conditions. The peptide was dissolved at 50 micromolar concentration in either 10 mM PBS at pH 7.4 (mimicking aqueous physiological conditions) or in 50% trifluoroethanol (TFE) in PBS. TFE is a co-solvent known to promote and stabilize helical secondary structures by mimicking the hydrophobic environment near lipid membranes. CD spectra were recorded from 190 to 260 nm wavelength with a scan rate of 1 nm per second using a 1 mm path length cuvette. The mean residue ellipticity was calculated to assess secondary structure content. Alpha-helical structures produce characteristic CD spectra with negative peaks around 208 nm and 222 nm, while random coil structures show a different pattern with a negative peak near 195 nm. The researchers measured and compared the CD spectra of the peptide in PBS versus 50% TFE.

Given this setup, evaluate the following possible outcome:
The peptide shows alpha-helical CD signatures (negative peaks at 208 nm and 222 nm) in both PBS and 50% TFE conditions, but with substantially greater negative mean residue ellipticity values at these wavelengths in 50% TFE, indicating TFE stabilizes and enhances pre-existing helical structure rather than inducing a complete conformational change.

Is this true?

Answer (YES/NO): YES